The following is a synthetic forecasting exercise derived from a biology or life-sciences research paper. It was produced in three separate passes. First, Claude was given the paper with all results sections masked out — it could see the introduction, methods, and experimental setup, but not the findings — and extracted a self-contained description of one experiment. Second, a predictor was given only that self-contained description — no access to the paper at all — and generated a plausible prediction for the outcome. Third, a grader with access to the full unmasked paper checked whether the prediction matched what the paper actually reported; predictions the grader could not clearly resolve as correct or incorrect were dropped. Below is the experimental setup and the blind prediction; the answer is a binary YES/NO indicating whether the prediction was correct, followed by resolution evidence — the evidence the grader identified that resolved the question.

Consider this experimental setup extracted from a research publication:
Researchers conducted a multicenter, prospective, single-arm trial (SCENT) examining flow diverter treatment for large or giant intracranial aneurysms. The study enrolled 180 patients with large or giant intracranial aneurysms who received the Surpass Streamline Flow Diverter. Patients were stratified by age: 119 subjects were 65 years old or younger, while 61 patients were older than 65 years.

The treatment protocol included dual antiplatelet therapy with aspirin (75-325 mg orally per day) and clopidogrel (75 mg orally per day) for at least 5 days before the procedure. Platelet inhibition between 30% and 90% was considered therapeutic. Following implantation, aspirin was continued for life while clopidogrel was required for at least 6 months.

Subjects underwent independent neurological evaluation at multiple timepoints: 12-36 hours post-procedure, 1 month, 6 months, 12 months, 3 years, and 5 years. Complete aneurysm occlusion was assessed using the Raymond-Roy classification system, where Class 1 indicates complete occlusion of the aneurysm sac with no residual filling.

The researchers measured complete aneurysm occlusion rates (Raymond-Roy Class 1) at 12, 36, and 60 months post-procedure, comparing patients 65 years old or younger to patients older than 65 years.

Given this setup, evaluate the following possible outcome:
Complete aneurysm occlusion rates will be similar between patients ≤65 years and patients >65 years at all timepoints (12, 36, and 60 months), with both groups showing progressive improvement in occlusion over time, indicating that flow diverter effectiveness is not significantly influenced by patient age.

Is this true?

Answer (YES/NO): NO